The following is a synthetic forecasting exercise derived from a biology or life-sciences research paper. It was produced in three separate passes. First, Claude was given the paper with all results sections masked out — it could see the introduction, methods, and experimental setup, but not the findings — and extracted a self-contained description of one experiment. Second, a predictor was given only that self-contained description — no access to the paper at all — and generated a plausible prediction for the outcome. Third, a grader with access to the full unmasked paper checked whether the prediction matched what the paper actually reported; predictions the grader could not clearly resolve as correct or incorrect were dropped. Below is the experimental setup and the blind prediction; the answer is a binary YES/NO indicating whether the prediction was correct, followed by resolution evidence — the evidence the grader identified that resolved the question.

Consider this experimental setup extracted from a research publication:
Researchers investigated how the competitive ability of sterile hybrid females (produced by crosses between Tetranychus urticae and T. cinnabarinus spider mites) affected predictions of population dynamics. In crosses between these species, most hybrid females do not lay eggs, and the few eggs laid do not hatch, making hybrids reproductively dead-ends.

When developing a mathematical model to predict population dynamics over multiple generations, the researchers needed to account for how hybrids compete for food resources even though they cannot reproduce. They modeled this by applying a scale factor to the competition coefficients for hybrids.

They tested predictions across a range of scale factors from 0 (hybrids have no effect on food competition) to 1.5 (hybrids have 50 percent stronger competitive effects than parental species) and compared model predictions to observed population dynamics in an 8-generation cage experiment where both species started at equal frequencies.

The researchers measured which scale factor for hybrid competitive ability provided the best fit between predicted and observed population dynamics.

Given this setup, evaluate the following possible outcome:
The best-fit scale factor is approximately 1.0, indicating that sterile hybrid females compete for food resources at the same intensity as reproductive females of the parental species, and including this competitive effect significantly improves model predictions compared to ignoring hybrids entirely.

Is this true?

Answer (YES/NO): NO